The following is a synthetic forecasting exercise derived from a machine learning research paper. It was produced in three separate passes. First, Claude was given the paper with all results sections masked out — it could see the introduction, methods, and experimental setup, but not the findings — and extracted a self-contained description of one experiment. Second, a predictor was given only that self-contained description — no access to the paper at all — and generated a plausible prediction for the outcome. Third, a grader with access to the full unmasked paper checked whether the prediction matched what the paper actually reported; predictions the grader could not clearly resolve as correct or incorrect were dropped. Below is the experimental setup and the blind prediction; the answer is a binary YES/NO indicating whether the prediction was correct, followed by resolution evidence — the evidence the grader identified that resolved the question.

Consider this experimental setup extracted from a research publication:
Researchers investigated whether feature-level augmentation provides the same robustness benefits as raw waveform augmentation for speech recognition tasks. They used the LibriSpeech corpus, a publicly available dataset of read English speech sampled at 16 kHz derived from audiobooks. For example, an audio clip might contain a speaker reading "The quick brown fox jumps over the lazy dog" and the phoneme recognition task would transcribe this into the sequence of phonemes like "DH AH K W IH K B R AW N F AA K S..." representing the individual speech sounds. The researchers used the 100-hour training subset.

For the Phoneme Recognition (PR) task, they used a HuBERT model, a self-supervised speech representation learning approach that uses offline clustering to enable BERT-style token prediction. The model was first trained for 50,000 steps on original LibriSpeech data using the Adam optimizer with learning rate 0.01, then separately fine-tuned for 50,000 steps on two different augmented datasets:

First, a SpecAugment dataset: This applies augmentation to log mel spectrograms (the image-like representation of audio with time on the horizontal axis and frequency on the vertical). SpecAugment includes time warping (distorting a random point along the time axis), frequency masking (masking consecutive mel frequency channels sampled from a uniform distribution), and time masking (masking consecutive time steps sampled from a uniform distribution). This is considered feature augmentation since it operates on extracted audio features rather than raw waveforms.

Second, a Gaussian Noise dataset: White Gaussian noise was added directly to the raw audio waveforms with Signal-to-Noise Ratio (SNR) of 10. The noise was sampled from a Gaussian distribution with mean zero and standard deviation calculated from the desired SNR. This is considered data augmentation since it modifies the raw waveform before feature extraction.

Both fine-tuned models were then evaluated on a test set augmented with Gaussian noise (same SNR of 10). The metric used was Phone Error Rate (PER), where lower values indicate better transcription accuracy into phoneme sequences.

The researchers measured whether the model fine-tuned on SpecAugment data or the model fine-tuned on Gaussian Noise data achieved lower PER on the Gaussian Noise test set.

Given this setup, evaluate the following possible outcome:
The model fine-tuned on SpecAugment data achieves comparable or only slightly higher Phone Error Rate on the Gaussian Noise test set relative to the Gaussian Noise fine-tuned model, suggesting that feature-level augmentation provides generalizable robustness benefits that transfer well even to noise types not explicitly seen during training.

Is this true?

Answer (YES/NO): NO